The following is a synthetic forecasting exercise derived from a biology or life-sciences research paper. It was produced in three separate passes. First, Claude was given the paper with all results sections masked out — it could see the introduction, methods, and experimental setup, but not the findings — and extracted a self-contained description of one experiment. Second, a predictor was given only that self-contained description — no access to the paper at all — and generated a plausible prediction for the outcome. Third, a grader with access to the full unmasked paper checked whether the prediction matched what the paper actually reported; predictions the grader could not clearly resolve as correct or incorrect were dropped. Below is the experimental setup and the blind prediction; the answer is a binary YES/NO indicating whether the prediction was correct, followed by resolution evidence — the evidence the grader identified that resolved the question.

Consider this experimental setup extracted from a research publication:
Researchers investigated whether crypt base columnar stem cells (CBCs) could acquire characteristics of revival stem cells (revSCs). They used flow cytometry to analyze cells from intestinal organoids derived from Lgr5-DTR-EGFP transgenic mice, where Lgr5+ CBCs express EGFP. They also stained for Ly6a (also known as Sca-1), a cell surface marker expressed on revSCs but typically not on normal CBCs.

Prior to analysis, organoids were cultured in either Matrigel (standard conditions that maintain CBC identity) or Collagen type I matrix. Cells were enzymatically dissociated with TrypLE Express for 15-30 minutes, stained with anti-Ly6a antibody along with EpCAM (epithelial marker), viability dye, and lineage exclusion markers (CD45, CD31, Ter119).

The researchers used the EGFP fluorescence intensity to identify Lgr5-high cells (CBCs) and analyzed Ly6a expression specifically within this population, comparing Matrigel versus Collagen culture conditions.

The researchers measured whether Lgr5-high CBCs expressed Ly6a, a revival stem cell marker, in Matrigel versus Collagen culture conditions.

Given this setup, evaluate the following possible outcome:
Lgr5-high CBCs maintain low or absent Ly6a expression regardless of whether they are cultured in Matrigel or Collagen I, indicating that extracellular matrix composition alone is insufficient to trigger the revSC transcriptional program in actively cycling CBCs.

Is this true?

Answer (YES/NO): NO